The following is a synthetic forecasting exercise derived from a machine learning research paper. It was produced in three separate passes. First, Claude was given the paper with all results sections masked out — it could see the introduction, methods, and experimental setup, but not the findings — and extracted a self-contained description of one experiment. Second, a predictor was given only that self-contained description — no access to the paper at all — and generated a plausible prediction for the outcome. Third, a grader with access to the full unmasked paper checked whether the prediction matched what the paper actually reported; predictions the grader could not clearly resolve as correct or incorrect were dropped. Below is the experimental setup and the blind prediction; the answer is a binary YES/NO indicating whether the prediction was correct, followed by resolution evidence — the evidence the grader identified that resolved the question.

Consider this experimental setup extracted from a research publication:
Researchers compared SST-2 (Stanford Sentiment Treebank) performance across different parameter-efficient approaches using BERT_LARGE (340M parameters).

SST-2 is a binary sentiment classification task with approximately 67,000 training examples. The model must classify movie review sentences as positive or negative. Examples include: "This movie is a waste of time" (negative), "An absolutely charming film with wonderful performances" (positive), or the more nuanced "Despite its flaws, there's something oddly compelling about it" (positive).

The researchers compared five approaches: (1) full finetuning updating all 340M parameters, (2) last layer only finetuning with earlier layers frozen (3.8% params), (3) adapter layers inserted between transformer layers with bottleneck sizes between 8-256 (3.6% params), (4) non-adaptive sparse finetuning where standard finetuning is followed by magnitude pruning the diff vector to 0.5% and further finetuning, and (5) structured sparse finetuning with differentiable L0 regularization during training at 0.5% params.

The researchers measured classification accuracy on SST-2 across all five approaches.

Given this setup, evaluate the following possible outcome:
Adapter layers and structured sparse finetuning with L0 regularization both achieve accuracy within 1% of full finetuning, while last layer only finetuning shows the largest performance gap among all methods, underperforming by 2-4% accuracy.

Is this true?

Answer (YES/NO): YES